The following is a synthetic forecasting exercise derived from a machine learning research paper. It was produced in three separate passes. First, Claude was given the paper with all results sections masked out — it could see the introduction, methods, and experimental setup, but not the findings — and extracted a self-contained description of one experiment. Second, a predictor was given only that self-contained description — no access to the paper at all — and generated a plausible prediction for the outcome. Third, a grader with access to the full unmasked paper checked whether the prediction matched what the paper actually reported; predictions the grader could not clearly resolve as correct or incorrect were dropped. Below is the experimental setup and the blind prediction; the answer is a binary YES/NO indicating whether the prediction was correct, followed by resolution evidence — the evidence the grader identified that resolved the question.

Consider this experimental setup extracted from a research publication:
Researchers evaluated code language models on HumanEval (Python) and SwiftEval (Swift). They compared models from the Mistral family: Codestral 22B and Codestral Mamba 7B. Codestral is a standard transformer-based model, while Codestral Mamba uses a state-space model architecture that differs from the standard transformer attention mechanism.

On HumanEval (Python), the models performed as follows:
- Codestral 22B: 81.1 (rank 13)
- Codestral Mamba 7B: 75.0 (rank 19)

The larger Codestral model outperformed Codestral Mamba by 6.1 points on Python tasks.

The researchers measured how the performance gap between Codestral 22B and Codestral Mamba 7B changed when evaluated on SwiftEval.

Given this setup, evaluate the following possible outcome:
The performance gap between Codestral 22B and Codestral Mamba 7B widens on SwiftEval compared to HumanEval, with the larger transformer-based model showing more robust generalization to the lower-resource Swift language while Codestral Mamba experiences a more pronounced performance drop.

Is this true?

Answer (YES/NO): YES